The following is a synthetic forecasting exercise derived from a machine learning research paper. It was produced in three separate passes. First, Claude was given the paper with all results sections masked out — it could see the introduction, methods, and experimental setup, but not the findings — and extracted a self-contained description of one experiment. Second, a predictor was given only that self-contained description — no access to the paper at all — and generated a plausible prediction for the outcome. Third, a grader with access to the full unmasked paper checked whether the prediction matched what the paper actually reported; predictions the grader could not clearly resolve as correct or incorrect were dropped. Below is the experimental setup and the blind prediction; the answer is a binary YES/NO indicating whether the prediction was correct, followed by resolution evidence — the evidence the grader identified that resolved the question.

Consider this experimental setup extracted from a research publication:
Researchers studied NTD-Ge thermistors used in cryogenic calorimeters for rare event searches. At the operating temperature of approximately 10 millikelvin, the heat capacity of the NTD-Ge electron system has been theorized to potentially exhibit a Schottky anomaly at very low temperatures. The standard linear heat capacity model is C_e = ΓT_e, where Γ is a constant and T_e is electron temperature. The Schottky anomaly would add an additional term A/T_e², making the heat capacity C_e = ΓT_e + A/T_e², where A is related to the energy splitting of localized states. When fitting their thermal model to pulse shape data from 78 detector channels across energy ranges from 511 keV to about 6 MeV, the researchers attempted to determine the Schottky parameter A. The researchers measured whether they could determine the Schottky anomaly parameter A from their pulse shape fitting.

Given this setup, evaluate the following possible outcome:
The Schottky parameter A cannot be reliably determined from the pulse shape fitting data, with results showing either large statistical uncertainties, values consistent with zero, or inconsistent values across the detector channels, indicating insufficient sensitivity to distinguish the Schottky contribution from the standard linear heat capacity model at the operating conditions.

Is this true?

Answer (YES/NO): YES